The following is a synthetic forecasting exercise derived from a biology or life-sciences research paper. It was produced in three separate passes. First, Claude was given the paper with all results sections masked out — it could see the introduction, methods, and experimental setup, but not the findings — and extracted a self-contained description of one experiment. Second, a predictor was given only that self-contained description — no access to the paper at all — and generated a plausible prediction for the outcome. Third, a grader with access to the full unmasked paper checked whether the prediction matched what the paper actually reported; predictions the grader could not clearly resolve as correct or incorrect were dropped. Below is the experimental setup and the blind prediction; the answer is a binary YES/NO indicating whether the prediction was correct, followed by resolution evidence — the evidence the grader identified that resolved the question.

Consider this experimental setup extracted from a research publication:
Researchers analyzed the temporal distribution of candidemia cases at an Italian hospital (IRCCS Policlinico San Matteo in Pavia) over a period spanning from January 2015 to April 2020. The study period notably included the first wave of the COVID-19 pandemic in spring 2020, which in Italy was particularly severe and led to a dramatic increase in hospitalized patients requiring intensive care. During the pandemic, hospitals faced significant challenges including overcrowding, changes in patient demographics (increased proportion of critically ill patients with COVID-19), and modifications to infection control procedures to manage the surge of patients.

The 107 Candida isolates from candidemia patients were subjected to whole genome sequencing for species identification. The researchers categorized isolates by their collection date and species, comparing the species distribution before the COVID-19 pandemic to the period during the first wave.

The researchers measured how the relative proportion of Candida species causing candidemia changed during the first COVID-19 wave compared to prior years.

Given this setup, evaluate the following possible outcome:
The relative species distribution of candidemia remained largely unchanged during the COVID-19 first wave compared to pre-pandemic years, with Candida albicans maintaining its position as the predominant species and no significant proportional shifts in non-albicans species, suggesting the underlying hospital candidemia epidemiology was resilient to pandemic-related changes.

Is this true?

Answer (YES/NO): NO